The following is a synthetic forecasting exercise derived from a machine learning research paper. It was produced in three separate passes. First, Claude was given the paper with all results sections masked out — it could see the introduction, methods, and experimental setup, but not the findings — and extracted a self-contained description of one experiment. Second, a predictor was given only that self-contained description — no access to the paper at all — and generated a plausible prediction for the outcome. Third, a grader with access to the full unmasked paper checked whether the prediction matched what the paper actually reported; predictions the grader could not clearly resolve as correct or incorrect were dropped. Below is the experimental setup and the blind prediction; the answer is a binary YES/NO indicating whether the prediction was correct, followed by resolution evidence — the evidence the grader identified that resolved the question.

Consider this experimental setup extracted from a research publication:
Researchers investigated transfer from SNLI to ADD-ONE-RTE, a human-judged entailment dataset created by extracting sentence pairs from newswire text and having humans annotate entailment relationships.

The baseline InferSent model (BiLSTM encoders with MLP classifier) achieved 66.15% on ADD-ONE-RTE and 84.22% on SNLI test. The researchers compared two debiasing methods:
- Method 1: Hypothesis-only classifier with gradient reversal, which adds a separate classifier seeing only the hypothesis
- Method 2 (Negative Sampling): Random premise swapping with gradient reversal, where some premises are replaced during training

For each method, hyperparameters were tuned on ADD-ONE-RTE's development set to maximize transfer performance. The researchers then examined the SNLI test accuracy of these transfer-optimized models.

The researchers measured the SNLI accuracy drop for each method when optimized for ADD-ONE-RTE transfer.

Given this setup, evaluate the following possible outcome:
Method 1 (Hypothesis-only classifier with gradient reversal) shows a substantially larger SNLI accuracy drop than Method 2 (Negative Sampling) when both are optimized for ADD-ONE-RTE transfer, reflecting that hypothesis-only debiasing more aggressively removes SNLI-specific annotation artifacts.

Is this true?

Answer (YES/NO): NO